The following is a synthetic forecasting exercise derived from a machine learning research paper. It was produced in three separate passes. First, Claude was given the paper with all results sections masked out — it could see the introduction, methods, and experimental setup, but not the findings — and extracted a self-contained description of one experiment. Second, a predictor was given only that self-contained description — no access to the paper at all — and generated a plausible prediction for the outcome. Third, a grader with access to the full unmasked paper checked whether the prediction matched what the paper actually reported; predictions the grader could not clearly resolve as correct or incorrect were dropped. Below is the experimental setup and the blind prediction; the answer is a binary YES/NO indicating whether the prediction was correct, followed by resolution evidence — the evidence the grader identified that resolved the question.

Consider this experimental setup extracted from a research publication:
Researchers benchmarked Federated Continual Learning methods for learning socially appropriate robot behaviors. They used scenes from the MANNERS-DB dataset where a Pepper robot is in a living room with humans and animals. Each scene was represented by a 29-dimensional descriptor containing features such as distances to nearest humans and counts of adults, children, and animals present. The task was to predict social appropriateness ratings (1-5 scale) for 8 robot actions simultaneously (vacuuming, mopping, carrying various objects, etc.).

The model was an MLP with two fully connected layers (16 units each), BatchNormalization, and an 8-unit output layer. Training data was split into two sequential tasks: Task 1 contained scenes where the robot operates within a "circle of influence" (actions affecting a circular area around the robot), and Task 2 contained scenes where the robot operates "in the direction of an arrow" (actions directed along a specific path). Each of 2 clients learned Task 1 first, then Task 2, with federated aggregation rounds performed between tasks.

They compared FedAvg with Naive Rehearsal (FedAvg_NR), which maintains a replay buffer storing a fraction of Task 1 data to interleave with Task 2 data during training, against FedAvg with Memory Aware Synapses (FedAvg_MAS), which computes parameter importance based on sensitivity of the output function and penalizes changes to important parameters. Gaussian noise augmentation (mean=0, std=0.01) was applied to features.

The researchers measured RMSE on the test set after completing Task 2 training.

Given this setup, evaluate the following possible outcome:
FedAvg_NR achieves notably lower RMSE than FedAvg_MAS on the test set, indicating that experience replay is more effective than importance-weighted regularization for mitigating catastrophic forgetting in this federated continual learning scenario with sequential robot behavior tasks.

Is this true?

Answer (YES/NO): YES